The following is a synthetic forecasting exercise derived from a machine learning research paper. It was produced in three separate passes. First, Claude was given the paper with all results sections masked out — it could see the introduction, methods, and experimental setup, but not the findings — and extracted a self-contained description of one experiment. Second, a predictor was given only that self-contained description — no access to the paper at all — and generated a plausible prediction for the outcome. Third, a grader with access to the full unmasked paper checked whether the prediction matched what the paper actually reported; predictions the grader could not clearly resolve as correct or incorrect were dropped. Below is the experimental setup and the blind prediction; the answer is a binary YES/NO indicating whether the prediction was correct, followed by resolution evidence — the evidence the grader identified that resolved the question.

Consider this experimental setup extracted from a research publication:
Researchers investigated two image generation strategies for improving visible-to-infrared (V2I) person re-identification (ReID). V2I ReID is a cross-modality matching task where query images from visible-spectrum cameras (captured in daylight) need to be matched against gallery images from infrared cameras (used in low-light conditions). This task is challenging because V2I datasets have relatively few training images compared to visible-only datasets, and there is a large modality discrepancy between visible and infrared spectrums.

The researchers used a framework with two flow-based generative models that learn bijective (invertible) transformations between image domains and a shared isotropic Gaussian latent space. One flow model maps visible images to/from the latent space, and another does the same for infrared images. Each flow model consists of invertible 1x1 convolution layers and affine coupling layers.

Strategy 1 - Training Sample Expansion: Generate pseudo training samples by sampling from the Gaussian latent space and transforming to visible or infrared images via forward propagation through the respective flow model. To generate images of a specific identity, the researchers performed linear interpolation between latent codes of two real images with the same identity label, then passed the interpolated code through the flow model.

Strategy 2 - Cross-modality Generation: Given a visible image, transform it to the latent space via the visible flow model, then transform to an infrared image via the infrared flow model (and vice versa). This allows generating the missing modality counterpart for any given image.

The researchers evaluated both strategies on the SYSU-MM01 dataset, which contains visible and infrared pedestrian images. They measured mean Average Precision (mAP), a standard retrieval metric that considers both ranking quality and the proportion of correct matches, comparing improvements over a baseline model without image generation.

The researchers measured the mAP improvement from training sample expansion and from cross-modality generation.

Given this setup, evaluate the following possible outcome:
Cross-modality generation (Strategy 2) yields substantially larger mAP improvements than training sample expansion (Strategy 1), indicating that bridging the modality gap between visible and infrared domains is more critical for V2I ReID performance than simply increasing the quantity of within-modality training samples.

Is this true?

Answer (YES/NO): NO